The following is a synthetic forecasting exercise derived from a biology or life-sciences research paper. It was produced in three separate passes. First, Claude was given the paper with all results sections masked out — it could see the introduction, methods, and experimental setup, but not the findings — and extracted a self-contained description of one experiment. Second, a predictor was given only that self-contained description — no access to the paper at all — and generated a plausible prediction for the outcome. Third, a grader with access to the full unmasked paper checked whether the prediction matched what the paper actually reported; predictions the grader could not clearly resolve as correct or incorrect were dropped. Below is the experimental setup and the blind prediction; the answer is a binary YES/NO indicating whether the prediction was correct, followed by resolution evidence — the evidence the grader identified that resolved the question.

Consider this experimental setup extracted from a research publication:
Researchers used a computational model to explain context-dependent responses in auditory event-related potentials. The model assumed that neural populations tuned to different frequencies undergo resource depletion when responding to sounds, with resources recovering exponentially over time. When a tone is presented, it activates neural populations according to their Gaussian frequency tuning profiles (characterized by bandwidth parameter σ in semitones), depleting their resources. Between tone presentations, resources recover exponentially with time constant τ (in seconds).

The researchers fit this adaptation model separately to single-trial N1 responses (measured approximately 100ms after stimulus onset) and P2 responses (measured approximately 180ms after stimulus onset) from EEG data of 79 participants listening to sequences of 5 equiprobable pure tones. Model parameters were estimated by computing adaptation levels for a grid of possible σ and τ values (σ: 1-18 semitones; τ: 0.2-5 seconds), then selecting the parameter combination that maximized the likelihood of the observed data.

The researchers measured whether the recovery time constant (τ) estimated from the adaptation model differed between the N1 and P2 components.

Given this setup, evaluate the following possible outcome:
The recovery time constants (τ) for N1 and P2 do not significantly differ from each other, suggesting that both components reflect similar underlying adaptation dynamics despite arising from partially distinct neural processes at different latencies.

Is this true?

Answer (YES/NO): NO